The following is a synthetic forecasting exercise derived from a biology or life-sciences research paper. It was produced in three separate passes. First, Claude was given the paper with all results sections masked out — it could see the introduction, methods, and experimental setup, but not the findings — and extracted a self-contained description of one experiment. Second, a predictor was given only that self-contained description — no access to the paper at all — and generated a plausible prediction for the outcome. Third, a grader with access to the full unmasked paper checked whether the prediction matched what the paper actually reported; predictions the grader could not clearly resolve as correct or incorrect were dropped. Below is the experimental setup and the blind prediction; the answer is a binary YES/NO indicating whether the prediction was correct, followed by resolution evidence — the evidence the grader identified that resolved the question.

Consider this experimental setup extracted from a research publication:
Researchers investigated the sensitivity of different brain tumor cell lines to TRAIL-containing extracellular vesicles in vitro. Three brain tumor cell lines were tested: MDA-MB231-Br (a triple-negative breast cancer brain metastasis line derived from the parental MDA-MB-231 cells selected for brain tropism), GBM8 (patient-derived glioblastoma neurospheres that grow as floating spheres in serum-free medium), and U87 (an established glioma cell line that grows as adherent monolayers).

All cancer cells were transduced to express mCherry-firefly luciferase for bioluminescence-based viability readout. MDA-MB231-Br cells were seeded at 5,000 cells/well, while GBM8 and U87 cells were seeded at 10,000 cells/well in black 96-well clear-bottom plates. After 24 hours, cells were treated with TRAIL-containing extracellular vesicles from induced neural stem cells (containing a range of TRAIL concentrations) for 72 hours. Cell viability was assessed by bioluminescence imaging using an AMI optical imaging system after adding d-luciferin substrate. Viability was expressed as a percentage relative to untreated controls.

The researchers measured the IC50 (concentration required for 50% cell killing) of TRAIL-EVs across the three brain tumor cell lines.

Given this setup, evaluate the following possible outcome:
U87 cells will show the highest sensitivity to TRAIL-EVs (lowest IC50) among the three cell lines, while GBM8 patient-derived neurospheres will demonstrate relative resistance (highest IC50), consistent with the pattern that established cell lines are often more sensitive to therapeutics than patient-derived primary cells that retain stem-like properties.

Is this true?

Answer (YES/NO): NO